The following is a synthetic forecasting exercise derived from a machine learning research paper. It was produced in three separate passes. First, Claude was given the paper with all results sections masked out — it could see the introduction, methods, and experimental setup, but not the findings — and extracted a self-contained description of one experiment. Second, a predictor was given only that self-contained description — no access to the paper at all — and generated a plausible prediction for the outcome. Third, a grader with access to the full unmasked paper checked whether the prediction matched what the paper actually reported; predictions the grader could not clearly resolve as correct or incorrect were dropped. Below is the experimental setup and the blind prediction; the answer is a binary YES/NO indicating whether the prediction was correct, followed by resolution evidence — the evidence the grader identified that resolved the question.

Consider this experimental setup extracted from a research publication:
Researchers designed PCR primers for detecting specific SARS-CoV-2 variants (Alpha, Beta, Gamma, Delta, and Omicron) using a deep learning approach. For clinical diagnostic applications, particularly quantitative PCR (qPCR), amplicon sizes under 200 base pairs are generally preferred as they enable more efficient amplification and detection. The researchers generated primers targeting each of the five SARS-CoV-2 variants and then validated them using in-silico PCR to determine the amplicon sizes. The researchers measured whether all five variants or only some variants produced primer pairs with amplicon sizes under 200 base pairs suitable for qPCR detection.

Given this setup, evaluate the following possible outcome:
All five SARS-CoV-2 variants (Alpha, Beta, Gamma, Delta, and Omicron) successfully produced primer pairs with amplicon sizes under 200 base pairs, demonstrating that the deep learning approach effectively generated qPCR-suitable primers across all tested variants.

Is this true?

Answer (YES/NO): NO